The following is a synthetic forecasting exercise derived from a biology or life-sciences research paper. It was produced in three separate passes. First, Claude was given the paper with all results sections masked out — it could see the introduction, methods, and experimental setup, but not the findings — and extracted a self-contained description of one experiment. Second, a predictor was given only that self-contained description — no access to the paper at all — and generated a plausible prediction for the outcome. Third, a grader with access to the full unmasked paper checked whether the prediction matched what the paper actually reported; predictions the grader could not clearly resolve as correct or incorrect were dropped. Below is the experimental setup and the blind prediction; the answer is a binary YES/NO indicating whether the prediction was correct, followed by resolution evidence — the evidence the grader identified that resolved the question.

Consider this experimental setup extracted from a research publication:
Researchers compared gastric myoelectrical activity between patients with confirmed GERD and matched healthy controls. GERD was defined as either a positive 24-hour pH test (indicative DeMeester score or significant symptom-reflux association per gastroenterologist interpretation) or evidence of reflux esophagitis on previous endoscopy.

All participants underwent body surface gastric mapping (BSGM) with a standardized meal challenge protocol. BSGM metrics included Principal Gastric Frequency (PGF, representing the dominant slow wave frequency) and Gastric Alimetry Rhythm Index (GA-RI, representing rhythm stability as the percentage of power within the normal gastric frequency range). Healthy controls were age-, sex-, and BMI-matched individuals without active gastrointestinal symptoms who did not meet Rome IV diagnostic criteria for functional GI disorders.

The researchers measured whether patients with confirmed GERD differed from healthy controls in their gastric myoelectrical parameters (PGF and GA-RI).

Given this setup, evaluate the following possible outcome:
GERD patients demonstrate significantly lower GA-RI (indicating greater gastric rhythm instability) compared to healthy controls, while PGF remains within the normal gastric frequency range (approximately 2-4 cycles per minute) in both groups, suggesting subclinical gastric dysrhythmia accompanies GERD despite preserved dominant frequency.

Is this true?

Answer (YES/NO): YES